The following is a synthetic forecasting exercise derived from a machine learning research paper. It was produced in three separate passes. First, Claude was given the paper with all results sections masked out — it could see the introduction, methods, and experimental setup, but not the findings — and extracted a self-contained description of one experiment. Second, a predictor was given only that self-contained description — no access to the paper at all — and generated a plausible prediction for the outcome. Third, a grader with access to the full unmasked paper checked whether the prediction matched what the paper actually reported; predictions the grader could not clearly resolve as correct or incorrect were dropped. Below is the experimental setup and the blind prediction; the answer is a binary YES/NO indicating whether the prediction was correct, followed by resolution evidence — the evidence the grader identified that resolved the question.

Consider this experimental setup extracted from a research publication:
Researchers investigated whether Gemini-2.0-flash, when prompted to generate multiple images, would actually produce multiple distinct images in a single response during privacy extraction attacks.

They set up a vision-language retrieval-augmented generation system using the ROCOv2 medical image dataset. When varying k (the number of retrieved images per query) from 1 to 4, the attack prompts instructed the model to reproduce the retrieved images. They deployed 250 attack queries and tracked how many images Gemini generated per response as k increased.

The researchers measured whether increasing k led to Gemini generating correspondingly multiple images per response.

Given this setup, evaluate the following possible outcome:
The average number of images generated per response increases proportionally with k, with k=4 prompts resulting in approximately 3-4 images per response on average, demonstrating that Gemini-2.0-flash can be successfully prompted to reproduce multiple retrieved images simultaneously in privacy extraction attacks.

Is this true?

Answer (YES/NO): NO